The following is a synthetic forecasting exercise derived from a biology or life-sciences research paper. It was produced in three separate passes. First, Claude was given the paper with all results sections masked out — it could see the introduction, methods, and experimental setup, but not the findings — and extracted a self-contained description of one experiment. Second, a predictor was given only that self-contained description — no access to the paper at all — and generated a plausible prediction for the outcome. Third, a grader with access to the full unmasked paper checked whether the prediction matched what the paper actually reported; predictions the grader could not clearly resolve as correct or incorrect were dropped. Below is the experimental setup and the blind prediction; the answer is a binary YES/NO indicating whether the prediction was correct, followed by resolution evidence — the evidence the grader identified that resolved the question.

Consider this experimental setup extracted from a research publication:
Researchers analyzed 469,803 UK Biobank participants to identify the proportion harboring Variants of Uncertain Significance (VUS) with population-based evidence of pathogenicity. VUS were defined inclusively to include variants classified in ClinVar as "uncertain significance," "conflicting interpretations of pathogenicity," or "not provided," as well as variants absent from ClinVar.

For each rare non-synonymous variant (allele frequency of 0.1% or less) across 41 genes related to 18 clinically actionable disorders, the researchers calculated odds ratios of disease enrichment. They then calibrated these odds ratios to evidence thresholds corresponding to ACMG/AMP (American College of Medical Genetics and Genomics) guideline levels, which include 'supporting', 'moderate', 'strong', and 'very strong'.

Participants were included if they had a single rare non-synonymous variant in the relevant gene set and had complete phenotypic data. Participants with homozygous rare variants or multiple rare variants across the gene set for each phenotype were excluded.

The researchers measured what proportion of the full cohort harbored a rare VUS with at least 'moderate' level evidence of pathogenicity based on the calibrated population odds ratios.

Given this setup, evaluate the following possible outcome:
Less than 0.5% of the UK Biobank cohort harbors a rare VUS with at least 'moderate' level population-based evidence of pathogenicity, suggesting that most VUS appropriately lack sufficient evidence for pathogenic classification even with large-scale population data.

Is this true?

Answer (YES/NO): NO